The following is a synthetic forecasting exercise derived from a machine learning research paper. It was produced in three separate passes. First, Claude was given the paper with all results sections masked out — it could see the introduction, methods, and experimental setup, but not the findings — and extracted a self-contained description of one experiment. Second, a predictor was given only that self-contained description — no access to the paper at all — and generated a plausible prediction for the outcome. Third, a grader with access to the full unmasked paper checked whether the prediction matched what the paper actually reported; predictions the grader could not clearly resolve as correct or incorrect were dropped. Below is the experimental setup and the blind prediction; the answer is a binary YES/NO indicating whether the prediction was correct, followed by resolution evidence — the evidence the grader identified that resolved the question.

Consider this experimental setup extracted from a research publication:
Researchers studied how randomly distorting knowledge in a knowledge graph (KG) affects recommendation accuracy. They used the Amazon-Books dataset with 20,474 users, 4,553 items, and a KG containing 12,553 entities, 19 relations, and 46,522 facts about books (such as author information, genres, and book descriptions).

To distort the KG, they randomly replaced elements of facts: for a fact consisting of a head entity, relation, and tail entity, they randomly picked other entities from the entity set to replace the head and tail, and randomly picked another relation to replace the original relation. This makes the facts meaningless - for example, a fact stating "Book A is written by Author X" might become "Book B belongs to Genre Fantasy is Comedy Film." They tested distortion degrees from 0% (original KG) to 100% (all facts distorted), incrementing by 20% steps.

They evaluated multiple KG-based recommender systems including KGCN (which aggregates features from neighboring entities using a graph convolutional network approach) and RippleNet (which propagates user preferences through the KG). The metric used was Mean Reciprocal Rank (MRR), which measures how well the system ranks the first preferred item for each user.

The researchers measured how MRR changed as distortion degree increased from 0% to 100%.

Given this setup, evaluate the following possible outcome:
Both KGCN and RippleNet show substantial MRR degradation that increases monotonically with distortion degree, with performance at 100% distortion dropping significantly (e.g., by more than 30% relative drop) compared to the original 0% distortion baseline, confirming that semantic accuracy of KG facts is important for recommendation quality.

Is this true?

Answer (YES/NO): NO